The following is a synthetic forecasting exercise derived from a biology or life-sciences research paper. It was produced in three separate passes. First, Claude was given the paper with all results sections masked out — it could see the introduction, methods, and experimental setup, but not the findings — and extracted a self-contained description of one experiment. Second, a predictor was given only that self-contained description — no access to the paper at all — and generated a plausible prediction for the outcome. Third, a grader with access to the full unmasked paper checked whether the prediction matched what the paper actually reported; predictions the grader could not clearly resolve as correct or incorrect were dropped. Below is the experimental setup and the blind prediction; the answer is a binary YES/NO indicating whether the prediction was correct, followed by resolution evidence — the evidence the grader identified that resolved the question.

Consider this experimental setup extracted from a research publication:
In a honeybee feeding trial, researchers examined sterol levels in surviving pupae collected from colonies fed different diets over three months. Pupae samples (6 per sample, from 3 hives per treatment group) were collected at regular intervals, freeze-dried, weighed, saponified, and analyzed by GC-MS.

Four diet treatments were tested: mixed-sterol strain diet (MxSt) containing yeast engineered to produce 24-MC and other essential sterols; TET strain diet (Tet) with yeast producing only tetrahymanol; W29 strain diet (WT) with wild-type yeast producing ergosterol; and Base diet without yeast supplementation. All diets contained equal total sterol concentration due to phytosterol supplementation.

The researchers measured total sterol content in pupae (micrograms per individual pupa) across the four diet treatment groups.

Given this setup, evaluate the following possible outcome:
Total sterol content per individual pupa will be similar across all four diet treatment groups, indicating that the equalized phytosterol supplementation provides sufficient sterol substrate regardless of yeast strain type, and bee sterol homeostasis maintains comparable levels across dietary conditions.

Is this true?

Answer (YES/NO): YES